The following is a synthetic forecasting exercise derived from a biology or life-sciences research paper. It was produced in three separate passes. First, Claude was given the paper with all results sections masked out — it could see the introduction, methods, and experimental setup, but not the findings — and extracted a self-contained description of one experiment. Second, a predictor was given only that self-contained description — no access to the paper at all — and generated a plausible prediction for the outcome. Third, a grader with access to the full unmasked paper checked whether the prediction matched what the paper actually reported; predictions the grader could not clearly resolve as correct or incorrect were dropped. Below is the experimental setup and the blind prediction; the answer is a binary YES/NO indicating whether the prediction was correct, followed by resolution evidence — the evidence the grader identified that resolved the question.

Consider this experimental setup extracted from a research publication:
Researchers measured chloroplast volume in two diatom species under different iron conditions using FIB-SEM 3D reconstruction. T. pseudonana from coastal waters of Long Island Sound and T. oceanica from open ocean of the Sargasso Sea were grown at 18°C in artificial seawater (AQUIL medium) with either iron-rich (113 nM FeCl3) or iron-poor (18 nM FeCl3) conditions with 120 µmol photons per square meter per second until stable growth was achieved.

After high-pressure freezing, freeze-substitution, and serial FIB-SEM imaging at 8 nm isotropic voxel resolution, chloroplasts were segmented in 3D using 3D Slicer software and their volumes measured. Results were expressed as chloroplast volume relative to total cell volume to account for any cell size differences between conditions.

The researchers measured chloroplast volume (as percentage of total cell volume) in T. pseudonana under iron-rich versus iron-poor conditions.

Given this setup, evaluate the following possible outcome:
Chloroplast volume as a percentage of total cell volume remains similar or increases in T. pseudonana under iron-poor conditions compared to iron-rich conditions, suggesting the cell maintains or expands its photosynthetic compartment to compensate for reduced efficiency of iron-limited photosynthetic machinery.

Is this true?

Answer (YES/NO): YES